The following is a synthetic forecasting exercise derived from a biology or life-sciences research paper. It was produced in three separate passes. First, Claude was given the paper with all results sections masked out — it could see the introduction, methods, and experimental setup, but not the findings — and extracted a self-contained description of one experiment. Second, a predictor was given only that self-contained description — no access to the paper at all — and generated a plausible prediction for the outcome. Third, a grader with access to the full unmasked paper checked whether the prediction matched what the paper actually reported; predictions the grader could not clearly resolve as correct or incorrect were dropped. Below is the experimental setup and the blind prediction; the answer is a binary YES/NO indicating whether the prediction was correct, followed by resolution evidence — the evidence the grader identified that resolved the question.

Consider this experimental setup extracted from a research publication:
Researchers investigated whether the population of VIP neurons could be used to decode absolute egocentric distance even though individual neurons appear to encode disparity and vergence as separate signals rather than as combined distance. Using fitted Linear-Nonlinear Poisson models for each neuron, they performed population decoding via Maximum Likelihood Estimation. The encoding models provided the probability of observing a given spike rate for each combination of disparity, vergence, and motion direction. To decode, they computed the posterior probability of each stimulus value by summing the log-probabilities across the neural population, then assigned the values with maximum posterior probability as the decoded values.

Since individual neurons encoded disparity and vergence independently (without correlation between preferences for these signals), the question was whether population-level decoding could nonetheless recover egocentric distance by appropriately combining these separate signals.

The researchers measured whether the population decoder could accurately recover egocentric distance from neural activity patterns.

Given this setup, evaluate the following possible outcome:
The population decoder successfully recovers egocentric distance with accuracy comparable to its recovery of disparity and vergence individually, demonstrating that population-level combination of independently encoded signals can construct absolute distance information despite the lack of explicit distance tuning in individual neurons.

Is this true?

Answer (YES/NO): NO